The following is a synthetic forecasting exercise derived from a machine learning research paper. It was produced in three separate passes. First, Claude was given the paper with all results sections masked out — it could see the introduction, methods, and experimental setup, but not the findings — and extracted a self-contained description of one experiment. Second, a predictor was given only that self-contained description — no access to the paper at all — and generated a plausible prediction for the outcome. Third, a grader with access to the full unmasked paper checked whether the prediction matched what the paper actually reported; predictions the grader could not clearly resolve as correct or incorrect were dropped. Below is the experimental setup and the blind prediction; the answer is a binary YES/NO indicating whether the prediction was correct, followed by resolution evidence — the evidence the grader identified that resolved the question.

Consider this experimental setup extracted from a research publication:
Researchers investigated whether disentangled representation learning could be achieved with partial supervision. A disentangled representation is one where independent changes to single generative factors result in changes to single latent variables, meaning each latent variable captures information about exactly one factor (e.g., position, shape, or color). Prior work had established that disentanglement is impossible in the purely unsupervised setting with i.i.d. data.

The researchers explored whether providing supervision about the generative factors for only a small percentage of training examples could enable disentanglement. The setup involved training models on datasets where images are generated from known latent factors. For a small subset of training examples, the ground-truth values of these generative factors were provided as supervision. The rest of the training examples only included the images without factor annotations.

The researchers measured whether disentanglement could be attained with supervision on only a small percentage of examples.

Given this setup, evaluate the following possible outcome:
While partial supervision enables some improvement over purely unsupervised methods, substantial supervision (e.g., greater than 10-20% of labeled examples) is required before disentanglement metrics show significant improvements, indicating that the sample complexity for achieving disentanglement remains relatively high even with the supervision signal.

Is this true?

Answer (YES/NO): NO